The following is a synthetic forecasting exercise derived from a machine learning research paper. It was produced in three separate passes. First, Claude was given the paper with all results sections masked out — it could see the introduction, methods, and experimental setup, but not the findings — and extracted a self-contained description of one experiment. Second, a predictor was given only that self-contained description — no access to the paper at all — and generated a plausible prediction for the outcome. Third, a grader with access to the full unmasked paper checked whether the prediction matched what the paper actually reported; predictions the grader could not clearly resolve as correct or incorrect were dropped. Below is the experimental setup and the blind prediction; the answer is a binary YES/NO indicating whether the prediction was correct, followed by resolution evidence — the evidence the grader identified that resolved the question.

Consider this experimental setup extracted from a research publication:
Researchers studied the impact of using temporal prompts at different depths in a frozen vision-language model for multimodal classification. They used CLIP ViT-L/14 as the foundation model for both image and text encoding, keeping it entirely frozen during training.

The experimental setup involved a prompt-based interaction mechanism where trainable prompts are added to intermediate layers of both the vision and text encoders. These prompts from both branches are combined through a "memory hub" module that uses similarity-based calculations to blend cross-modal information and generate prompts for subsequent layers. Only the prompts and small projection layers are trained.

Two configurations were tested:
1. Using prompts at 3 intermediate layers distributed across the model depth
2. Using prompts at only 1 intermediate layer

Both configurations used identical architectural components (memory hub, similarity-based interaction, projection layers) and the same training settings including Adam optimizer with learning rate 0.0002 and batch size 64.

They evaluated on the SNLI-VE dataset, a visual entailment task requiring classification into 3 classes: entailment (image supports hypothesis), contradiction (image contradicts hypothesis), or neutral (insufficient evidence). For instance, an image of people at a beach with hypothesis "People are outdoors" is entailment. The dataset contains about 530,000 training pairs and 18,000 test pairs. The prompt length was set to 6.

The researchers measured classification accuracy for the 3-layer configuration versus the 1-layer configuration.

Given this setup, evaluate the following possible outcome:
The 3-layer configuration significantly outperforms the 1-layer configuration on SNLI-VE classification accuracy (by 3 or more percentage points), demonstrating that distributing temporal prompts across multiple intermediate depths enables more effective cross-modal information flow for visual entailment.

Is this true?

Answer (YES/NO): NO